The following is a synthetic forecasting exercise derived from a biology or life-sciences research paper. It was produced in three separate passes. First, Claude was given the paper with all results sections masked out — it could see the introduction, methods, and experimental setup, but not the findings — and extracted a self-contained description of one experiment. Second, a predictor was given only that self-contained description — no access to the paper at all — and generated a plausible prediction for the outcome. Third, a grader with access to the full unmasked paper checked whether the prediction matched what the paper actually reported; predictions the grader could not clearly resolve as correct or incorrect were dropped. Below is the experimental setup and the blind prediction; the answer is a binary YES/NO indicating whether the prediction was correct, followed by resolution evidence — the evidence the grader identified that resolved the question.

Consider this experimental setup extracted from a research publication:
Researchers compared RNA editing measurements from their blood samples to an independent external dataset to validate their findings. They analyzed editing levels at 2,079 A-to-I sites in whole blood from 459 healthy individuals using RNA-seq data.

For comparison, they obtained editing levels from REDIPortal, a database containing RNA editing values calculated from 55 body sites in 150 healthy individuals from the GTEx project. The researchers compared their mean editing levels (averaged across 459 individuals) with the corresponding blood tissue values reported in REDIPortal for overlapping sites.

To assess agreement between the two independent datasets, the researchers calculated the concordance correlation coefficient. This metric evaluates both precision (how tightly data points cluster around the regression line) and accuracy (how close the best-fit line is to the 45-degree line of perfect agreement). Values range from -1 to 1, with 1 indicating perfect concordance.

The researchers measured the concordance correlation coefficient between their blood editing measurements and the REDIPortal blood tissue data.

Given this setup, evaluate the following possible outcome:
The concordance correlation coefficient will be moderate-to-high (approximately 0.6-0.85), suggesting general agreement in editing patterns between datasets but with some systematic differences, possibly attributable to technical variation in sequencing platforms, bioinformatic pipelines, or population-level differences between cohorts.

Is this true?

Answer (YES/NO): YES